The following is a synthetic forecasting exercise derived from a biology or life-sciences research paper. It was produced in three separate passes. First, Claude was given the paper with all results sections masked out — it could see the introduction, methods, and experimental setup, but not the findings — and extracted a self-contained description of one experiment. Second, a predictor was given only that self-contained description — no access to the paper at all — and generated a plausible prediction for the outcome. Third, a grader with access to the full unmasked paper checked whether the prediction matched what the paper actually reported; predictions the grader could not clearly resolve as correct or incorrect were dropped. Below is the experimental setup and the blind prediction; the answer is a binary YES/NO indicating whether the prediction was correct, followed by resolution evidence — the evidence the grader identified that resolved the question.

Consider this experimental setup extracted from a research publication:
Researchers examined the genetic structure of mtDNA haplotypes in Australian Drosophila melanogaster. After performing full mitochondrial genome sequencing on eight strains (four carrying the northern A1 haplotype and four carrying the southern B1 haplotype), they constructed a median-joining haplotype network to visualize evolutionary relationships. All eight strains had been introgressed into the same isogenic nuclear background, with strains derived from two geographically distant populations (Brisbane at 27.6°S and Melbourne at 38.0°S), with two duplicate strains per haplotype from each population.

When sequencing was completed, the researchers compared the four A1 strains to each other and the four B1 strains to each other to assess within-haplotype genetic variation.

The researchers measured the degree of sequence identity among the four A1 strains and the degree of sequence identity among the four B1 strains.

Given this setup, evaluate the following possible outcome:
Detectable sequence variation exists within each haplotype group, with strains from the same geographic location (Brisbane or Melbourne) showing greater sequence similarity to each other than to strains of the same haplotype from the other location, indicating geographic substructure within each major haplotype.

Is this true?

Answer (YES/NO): NO